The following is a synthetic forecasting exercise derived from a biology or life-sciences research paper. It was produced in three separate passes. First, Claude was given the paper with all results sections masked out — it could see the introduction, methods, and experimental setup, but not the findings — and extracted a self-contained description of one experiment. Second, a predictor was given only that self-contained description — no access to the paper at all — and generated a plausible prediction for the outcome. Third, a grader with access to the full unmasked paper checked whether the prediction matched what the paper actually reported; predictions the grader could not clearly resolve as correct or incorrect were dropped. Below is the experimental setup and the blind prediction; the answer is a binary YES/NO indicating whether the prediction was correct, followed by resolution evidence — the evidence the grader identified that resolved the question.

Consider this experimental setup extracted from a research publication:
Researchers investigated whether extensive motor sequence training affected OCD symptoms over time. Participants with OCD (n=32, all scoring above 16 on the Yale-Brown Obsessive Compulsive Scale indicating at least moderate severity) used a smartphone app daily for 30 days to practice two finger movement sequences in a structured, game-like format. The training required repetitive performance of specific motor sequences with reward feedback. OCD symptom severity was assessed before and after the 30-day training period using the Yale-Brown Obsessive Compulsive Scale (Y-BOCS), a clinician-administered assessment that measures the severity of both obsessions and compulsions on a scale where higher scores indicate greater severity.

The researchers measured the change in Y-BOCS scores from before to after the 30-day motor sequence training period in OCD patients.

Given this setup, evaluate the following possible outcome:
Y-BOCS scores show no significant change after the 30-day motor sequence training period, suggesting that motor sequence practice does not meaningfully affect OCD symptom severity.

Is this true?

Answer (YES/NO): NO